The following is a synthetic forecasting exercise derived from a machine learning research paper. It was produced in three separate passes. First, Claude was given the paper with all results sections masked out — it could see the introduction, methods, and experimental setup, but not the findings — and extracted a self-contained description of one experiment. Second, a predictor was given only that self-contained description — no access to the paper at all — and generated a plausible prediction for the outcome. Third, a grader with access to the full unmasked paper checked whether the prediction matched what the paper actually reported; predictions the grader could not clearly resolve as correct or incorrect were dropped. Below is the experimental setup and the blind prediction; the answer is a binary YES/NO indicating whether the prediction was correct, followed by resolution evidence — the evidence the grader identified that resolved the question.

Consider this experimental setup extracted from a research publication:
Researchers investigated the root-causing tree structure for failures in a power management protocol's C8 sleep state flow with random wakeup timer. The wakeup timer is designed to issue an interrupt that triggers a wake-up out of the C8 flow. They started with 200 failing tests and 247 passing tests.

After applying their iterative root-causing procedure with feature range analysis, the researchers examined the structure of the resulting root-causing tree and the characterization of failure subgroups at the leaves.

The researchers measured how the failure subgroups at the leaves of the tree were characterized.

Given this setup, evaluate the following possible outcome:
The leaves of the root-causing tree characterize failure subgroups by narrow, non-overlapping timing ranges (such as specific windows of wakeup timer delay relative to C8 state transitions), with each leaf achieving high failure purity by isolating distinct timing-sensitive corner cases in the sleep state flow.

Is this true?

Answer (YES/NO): NO